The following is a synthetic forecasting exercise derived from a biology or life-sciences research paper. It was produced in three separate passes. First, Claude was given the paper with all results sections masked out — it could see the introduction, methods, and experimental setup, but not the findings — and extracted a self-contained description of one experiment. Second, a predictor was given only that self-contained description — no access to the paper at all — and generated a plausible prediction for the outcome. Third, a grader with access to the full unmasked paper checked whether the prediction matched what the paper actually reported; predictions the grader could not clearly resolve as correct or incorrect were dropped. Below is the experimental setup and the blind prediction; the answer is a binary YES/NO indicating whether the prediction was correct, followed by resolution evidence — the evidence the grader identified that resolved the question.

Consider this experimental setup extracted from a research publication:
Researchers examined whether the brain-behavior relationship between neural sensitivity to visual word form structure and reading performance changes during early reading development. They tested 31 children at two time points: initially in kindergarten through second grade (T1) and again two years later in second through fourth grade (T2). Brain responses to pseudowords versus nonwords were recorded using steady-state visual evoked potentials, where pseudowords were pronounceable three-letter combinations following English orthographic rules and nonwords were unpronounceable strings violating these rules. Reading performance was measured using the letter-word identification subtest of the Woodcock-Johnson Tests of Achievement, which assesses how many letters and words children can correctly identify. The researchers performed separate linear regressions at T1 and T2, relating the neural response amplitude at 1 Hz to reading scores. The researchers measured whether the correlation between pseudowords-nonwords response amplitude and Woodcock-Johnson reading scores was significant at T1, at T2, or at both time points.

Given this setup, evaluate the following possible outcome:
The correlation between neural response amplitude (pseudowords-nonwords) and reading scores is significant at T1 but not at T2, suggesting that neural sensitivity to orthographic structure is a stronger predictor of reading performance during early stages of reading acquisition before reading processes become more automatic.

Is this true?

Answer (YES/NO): NO